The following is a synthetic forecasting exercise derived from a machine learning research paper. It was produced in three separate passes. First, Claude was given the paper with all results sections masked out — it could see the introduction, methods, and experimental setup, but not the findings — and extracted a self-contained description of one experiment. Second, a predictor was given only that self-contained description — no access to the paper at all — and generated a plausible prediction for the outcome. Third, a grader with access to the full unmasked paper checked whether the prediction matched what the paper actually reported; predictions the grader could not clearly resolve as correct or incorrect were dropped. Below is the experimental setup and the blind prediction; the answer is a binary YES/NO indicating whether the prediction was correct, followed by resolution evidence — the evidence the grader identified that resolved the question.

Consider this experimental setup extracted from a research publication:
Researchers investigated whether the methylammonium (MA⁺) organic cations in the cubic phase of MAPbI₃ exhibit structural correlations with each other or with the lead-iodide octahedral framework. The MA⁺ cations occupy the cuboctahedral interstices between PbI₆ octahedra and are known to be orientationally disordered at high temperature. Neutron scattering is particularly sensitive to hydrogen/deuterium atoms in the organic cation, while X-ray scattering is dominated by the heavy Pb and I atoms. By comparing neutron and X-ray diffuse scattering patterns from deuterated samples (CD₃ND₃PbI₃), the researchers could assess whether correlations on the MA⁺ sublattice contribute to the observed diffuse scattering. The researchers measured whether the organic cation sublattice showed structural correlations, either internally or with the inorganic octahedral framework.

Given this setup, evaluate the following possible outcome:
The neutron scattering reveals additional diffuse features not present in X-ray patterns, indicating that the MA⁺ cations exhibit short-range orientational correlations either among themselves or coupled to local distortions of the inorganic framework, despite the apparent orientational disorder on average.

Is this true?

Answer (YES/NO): YES